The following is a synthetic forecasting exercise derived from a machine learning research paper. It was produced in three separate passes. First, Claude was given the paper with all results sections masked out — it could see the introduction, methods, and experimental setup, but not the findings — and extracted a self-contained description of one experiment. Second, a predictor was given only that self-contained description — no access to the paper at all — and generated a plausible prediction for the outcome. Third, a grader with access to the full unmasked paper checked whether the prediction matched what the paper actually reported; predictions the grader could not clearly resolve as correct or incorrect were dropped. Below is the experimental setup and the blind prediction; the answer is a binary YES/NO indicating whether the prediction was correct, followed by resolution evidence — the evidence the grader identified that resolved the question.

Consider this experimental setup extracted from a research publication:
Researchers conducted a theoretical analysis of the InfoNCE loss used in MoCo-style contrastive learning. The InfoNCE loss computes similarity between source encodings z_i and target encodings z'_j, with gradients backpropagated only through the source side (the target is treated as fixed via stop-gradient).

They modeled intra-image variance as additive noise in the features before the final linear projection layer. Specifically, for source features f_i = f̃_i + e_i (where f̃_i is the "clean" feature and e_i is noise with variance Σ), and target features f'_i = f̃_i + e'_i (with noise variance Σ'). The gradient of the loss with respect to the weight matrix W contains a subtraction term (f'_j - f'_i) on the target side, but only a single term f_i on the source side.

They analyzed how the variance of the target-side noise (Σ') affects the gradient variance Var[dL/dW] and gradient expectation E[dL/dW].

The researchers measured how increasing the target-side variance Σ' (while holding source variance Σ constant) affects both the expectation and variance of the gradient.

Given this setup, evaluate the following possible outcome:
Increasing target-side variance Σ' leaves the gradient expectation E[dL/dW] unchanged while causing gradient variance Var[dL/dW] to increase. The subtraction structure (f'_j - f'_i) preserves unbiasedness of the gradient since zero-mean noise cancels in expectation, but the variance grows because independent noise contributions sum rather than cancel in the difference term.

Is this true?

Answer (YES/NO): YES